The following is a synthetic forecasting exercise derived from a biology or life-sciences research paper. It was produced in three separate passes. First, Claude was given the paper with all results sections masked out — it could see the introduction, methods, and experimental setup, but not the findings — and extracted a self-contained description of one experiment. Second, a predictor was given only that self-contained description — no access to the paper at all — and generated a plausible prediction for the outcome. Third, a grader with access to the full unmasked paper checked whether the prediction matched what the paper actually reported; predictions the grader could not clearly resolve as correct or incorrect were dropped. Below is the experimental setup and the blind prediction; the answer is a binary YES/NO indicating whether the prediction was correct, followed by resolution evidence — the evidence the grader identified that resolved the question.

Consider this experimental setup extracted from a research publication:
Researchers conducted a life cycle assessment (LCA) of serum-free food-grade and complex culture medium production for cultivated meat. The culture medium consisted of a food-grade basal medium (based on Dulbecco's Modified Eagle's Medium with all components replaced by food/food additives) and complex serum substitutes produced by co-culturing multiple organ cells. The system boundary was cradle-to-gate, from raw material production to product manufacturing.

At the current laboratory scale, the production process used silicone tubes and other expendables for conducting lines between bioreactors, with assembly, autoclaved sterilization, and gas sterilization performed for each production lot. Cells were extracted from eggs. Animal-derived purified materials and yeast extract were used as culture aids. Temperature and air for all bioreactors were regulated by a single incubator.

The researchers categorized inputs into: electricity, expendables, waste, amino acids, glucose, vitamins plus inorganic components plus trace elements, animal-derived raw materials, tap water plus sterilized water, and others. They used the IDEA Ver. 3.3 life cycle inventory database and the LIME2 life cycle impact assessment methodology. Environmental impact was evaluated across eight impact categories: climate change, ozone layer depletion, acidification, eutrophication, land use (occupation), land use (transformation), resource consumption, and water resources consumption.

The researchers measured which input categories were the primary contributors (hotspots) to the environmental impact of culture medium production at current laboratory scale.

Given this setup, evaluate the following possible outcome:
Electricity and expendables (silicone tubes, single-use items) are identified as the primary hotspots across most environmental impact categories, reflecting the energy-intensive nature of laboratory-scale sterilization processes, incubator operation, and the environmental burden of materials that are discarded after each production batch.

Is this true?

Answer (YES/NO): NO